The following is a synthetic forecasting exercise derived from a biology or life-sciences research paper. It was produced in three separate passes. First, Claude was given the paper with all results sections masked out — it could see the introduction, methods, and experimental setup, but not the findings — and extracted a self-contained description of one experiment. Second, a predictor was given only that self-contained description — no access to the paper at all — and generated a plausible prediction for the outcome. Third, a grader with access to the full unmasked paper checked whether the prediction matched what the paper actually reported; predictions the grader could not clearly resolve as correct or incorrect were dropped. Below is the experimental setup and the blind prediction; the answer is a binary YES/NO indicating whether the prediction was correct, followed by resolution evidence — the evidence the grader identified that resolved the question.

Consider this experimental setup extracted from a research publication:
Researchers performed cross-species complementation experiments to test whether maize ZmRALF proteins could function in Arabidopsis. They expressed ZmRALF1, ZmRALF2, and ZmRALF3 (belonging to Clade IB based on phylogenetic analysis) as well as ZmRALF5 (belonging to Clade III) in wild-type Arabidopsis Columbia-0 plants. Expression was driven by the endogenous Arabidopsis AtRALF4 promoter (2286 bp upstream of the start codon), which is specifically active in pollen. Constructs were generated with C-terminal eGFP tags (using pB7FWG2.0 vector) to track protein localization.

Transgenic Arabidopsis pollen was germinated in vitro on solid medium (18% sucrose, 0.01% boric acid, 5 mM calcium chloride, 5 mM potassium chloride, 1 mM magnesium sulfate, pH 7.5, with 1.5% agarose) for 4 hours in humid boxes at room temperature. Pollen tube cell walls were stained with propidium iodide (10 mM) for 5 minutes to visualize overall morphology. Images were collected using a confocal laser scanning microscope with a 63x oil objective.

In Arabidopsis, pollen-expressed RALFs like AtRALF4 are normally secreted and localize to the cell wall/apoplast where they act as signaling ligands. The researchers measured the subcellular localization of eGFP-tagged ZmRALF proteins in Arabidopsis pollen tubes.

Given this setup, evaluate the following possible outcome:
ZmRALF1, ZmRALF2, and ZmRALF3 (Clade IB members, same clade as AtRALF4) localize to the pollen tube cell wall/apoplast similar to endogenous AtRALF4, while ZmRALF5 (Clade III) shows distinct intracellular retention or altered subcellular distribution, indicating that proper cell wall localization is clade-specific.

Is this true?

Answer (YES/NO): NO